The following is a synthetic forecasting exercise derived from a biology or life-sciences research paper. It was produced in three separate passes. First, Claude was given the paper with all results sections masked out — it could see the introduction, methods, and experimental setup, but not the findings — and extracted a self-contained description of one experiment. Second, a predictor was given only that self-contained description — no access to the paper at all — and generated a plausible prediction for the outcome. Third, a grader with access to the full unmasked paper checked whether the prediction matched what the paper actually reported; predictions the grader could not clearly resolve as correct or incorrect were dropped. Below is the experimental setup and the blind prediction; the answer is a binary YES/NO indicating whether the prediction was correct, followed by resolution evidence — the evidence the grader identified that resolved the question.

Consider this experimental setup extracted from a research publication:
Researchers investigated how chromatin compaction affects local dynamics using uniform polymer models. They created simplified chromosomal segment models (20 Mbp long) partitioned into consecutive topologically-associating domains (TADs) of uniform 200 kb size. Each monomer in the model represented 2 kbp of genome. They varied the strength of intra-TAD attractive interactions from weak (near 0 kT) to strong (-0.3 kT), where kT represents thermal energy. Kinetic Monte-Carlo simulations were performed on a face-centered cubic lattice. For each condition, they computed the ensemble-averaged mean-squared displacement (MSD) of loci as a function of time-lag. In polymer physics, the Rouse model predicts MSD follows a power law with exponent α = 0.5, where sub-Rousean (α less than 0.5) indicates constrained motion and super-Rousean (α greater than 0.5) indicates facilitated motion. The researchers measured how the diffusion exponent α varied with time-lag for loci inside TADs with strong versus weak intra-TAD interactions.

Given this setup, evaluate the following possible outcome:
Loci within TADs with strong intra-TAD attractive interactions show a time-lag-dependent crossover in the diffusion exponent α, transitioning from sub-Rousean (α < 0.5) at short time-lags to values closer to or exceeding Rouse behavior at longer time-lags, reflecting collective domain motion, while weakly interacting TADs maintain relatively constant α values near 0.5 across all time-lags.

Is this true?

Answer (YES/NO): NO